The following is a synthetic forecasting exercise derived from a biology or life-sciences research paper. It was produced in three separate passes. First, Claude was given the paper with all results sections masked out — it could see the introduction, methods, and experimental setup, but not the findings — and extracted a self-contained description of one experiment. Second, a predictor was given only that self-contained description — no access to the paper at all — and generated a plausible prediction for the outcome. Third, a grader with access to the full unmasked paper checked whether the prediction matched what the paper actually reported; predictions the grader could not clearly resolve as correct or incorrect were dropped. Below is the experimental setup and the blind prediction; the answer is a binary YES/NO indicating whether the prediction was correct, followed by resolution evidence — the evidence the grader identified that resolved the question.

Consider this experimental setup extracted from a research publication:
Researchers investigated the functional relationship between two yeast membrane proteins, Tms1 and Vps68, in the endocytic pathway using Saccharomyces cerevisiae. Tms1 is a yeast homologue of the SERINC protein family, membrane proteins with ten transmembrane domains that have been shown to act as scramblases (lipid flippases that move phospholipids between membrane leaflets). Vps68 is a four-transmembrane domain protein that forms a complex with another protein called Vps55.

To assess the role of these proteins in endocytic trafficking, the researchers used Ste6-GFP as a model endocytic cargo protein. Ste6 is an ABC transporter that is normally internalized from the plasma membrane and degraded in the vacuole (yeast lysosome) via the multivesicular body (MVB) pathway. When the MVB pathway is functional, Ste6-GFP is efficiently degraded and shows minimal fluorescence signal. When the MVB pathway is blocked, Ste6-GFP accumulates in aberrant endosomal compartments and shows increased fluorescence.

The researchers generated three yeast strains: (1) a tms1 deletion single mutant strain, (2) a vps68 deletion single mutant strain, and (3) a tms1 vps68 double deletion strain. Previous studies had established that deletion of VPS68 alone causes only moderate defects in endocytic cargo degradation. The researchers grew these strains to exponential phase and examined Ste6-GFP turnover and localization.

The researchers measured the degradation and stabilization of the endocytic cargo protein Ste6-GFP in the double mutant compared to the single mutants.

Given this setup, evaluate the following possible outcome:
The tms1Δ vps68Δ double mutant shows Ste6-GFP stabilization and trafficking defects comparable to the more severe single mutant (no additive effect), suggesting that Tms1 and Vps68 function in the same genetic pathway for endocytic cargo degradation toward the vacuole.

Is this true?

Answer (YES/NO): NO